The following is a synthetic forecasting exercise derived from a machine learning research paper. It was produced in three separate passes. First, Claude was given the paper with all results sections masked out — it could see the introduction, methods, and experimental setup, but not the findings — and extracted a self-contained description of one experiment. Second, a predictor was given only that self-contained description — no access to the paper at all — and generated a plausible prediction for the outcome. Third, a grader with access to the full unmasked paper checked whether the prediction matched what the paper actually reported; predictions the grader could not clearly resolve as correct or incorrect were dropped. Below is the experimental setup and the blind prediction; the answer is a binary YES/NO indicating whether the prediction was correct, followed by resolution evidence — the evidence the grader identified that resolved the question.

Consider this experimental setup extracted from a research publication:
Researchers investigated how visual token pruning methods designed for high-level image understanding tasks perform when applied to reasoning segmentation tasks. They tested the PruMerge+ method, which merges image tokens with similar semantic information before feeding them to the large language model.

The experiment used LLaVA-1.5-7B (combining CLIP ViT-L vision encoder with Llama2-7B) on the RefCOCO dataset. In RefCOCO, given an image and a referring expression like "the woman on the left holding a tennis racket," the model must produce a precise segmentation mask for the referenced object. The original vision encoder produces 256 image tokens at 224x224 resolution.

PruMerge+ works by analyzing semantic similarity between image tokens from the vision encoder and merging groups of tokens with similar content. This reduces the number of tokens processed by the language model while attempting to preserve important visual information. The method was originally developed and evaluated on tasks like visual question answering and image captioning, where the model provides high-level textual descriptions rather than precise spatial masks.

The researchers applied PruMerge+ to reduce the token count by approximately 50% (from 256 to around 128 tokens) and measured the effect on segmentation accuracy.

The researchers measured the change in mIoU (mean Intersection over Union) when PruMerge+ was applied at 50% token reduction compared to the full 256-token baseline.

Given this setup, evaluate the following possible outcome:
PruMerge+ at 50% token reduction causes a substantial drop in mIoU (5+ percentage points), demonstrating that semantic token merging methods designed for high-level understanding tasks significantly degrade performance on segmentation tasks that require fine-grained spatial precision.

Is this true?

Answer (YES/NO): YES